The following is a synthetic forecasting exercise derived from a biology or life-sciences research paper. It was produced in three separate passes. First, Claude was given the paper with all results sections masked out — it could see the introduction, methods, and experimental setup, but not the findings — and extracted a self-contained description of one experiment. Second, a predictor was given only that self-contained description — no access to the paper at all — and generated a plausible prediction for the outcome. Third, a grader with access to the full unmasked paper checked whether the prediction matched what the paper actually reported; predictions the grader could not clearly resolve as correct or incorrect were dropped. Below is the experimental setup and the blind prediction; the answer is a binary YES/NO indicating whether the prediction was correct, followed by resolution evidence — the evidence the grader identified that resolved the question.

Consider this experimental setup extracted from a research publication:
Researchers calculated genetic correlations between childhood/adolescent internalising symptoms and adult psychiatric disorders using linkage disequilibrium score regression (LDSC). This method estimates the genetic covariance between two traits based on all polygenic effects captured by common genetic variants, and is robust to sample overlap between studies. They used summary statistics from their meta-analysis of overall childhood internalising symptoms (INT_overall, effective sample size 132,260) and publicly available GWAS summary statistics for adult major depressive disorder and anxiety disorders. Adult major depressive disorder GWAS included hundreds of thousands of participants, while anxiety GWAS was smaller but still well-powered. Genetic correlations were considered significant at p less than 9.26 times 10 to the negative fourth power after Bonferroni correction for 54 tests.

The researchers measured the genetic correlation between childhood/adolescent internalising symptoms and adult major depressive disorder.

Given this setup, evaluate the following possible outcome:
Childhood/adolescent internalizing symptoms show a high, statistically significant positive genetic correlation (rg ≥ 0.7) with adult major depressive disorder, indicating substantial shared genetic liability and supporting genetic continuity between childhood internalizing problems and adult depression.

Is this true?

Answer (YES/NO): YES